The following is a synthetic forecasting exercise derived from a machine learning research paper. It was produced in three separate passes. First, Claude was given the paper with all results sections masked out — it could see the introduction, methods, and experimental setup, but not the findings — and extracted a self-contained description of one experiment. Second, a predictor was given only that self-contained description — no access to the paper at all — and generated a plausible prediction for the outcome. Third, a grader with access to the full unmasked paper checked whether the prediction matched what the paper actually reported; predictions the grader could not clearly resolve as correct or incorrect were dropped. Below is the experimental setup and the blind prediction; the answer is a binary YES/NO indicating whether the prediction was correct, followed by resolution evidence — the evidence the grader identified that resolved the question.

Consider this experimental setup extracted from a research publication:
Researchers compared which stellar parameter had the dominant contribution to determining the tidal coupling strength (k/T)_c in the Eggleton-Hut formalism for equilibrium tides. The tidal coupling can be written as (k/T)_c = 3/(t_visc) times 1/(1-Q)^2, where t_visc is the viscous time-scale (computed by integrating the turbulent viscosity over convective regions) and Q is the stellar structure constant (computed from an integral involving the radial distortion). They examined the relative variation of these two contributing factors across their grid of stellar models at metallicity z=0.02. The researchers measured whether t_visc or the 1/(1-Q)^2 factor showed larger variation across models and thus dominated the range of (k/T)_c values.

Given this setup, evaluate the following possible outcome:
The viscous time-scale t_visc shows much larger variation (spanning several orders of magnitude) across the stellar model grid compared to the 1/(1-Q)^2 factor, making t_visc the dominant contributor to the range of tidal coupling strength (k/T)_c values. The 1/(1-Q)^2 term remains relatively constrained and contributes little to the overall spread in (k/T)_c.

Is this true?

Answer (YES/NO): YES